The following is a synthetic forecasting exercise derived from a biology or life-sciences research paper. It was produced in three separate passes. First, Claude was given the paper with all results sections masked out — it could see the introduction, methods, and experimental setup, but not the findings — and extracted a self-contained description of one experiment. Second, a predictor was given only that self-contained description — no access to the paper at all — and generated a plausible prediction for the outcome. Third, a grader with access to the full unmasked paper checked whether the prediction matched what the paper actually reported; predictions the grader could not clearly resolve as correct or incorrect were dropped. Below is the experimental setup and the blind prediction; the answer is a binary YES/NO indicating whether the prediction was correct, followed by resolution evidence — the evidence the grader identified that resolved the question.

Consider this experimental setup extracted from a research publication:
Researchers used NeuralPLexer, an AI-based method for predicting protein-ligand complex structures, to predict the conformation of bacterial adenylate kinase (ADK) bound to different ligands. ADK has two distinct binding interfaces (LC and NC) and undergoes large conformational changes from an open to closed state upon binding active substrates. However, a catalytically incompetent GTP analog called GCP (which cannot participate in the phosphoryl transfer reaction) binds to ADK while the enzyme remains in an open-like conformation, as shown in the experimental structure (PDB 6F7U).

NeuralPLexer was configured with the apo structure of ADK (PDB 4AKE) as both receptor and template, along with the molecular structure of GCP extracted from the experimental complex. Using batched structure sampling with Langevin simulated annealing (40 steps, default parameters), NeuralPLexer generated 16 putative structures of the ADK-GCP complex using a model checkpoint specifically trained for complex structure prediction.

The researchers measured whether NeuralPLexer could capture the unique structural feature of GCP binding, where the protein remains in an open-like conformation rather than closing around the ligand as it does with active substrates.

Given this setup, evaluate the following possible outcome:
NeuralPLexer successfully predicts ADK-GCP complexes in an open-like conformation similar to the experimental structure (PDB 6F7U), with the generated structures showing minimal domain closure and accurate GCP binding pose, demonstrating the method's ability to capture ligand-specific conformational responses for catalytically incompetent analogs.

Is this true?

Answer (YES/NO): NO